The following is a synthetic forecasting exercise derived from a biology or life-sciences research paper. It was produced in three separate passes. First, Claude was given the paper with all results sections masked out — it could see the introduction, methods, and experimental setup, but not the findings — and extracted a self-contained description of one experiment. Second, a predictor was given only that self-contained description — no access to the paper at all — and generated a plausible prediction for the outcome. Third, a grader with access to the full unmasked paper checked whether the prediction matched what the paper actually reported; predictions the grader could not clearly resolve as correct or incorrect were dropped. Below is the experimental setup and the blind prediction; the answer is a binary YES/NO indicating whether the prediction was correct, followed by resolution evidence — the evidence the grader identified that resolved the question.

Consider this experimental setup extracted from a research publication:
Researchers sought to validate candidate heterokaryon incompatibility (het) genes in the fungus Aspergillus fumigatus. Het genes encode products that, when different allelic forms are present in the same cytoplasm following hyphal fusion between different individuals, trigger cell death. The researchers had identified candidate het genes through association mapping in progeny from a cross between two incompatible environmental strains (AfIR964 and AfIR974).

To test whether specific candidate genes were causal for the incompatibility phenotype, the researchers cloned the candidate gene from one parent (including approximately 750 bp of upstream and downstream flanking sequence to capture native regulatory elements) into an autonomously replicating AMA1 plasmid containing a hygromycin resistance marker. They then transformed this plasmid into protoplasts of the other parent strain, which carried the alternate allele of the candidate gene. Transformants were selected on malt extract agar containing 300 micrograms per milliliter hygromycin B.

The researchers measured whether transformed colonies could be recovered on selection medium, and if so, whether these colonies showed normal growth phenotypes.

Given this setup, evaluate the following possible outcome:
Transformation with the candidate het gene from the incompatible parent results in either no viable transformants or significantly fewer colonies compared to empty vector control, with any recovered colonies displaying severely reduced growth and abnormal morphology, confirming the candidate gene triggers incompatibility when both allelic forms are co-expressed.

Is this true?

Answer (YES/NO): NO